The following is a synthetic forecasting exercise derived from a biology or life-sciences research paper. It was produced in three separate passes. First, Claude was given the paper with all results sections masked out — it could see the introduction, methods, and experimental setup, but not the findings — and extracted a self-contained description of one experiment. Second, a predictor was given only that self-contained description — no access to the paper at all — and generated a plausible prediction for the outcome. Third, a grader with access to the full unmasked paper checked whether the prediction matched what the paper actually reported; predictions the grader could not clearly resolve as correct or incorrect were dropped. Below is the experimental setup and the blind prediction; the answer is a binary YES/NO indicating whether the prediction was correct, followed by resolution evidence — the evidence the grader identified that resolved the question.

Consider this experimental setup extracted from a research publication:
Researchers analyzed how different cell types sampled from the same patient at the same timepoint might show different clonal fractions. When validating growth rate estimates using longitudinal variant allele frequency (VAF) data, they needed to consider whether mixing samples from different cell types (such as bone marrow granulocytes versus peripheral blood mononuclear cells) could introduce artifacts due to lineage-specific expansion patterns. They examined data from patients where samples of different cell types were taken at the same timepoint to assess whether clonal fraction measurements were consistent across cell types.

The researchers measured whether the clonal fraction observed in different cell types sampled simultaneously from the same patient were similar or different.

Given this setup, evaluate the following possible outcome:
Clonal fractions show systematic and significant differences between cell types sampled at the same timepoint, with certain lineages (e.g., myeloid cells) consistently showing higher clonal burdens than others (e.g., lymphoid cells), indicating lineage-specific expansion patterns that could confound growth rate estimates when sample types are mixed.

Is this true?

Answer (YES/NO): YES